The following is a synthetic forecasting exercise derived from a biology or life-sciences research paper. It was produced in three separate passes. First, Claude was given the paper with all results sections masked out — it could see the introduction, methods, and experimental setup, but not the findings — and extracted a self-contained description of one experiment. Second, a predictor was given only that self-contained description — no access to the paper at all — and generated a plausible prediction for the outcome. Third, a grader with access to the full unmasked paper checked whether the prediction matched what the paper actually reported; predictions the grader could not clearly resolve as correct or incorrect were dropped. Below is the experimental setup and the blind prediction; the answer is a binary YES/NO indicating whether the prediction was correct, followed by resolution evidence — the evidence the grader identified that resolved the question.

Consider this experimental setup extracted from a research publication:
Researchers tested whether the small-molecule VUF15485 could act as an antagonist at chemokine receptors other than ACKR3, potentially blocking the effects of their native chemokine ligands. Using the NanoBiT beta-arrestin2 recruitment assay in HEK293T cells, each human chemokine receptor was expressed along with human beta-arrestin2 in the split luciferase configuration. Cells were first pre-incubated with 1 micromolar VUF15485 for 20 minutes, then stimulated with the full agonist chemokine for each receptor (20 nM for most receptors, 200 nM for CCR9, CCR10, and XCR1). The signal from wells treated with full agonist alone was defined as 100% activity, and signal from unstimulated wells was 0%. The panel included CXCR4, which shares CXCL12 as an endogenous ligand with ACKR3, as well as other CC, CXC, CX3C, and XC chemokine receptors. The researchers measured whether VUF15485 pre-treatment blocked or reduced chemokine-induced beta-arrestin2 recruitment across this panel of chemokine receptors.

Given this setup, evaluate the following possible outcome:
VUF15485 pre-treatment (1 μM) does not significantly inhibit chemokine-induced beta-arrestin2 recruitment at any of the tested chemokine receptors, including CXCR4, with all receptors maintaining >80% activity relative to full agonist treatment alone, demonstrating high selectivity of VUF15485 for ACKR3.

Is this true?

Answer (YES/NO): NO